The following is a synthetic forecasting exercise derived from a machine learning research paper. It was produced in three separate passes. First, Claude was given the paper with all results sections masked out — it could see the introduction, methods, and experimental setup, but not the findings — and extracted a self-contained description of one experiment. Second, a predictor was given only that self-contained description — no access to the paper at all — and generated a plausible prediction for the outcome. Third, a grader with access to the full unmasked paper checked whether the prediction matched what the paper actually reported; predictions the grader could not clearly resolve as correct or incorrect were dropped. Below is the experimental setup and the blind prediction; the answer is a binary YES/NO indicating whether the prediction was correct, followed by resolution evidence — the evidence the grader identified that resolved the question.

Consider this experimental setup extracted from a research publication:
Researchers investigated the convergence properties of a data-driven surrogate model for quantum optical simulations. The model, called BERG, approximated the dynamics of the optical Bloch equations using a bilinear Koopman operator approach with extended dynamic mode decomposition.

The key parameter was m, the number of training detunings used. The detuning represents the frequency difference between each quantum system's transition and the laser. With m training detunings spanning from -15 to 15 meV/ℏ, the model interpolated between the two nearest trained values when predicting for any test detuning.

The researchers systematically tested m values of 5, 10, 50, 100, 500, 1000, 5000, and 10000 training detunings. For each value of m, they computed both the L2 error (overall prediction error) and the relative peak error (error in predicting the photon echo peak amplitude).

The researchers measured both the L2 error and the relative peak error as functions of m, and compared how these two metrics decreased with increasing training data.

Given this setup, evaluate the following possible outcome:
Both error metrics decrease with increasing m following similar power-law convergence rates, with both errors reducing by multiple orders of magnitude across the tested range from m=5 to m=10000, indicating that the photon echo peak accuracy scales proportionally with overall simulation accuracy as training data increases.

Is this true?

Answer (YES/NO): NO